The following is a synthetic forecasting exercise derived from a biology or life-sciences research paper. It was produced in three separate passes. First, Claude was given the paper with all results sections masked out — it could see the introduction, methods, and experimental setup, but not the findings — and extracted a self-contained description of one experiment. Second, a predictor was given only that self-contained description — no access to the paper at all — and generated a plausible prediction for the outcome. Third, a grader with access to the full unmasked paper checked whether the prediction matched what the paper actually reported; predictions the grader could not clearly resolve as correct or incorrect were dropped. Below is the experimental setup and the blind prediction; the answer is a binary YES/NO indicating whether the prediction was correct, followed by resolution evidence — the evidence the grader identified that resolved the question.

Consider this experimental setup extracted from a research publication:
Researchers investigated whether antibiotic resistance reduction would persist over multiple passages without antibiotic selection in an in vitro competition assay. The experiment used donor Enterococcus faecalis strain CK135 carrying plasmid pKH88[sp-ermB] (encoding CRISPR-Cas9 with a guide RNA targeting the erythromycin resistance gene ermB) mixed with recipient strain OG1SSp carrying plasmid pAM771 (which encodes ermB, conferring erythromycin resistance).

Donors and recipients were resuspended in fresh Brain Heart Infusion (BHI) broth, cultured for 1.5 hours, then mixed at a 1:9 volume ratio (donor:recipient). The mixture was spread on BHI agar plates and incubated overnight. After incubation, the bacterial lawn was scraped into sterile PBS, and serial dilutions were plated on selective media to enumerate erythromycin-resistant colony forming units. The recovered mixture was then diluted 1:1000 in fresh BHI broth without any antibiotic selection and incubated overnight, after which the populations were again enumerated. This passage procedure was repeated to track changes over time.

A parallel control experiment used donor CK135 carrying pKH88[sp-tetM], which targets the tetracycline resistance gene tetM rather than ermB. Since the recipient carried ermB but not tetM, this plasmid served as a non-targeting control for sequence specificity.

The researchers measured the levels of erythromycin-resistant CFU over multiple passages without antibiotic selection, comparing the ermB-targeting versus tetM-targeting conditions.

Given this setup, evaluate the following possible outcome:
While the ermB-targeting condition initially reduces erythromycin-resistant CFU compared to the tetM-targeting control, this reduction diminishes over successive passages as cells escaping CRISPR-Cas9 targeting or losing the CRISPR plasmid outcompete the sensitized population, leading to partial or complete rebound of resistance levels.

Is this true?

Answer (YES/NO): NO